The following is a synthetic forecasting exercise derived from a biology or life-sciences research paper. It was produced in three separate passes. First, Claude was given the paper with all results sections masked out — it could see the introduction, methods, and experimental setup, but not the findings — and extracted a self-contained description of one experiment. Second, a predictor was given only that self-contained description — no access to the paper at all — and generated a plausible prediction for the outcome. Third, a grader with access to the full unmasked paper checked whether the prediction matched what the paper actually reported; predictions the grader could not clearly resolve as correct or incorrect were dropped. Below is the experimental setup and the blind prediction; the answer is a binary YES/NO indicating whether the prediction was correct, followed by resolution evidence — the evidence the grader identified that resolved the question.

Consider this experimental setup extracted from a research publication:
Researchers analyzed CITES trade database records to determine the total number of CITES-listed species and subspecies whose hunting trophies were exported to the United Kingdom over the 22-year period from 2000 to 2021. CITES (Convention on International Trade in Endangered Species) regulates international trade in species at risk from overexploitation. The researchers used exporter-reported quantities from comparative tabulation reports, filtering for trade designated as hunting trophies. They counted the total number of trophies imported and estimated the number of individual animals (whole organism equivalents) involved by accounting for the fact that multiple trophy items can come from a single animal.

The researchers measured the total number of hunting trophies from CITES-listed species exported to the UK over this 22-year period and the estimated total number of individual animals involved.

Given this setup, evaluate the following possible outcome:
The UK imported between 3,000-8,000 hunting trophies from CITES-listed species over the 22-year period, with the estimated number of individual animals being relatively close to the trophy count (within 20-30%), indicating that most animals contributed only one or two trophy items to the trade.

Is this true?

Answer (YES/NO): YES